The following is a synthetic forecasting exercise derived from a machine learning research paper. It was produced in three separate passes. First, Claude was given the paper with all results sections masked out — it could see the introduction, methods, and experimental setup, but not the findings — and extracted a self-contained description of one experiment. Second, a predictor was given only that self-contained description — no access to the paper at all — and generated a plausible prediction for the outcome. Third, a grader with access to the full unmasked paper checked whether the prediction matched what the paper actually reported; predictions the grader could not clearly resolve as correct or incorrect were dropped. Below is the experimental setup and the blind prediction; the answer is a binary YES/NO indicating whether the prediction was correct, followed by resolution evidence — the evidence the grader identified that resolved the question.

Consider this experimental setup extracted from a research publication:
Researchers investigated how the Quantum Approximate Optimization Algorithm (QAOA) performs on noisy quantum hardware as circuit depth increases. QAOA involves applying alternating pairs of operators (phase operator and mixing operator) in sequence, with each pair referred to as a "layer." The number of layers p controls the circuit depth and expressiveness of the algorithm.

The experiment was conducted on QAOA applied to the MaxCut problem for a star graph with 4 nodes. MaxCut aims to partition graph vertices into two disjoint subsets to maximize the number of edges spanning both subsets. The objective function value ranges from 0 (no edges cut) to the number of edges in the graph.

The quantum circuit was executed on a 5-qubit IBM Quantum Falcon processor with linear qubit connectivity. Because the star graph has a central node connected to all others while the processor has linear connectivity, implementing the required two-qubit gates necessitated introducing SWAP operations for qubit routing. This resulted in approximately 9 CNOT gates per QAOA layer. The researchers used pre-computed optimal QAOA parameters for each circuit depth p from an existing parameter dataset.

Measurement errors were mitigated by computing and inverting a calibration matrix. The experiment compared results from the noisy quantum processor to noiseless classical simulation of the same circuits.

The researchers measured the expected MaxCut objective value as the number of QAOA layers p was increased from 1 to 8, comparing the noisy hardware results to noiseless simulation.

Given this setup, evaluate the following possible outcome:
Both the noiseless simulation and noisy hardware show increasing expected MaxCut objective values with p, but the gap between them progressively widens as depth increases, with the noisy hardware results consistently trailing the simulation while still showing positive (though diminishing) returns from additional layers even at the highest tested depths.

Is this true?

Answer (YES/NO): NO